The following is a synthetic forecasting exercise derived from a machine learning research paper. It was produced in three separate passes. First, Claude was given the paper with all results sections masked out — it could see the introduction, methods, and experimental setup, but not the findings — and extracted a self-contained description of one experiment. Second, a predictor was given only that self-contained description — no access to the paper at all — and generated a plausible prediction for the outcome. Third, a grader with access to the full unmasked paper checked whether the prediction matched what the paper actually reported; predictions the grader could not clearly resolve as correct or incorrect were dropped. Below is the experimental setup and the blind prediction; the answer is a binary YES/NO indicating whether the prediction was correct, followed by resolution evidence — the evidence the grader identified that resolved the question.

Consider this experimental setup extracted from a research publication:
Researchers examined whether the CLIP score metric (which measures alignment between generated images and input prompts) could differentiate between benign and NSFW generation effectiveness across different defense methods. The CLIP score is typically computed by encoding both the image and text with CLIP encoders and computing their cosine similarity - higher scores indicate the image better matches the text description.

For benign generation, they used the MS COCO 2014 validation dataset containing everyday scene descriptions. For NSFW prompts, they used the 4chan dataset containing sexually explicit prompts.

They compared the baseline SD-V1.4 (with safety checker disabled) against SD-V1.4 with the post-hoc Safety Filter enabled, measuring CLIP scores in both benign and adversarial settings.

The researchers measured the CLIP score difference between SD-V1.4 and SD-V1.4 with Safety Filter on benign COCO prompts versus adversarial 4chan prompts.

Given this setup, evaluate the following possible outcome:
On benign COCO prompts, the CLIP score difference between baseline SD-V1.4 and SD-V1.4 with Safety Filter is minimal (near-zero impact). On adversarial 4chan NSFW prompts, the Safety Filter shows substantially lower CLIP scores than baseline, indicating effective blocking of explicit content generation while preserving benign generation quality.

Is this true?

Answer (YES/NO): NO